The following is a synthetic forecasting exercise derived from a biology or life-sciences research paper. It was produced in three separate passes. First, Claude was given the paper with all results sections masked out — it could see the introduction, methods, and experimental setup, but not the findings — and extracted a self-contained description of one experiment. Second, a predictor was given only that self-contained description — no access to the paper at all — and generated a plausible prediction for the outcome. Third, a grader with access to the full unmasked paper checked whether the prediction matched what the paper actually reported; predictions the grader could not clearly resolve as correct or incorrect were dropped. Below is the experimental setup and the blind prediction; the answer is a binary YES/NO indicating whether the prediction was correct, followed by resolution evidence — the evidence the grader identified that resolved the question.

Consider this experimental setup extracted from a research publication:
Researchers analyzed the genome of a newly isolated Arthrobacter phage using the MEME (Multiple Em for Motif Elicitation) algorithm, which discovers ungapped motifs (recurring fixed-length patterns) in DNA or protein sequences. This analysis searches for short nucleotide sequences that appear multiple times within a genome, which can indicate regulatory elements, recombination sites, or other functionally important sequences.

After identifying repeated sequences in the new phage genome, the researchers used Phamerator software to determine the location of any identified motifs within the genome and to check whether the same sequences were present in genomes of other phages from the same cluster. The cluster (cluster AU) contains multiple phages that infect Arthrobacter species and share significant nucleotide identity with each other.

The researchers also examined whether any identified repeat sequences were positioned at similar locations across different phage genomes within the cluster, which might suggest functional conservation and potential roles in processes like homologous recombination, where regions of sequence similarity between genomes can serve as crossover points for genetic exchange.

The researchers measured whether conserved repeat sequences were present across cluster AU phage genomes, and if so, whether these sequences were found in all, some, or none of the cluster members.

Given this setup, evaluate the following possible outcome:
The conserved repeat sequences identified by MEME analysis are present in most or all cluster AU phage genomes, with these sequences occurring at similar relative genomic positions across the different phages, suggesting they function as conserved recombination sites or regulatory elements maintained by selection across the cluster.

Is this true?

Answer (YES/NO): YES